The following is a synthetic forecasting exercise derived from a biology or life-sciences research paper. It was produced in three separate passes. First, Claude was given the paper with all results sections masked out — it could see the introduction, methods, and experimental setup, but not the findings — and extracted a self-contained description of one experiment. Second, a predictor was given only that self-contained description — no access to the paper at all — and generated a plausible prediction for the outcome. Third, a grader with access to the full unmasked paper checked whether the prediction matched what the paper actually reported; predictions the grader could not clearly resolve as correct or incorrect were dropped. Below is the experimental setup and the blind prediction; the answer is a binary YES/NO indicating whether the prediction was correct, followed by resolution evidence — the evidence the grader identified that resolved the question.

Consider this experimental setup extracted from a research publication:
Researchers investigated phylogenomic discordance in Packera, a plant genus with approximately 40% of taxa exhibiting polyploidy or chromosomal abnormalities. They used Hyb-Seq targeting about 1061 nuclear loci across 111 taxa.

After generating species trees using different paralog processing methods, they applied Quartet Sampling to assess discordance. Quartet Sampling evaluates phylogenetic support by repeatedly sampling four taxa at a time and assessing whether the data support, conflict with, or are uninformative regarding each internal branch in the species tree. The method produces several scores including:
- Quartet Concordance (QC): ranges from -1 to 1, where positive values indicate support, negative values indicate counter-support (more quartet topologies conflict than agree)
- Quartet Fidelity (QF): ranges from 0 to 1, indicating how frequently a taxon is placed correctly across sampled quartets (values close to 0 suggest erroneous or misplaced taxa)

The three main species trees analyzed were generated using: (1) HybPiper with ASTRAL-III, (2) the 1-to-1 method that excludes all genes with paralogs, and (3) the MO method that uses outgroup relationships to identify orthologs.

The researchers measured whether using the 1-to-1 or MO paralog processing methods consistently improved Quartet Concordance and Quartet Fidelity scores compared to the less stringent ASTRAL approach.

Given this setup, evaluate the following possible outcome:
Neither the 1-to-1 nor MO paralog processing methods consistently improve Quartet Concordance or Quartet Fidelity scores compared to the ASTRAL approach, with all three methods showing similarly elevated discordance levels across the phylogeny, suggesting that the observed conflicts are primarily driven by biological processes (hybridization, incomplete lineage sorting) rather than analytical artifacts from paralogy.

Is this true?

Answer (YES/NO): YES